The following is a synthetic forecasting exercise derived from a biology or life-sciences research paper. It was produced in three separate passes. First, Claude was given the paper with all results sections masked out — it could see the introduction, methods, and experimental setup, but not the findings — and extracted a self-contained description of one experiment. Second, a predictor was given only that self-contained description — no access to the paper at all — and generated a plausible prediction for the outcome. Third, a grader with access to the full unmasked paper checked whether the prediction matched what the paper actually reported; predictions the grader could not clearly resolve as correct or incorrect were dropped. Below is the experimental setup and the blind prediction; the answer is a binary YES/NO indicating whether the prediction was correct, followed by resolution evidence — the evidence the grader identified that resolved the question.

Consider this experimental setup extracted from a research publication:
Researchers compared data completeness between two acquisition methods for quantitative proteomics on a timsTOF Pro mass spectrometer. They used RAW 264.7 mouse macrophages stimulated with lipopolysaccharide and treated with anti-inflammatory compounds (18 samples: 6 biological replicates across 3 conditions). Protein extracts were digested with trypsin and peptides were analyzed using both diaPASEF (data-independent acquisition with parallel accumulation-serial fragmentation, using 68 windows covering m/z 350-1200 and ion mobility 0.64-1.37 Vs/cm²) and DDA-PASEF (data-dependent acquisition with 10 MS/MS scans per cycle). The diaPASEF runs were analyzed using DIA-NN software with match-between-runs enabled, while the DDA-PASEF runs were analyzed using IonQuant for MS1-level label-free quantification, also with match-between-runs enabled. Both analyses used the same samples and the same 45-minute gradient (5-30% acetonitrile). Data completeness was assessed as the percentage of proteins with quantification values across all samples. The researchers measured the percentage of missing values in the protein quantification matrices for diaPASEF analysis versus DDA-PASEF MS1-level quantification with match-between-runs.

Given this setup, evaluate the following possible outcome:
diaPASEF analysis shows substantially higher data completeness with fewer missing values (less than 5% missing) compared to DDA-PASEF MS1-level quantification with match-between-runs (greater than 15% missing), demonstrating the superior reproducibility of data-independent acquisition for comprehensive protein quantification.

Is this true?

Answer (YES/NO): NO